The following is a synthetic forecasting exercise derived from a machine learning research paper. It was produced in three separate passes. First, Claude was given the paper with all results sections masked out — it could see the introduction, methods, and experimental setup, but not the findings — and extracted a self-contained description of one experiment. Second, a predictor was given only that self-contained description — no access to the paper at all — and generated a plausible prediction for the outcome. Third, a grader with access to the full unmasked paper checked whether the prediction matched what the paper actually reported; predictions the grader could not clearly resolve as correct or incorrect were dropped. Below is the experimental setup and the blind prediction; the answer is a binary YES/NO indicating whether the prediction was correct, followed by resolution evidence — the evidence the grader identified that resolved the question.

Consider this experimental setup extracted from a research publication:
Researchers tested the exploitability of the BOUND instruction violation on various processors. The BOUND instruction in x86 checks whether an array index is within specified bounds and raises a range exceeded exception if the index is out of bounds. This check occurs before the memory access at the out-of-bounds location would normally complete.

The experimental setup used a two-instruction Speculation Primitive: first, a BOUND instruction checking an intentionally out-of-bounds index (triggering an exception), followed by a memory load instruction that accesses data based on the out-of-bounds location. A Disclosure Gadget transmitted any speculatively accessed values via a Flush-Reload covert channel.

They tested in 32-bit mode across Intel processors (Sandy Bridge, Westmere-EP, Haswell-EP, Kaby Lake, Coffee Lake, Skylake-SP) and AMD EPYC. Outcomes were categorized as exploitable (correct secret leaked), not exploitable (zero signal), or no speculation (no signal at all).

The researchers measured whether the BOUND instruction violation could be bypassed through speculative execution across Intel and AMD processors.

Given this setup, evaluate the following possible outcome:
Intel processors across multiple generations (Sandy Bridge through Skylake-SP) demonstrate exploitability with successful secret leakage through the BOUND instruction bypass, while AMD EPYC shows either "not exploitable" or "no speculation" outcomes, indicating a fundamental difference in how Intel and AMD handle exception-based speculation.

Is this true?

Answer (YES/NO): NO